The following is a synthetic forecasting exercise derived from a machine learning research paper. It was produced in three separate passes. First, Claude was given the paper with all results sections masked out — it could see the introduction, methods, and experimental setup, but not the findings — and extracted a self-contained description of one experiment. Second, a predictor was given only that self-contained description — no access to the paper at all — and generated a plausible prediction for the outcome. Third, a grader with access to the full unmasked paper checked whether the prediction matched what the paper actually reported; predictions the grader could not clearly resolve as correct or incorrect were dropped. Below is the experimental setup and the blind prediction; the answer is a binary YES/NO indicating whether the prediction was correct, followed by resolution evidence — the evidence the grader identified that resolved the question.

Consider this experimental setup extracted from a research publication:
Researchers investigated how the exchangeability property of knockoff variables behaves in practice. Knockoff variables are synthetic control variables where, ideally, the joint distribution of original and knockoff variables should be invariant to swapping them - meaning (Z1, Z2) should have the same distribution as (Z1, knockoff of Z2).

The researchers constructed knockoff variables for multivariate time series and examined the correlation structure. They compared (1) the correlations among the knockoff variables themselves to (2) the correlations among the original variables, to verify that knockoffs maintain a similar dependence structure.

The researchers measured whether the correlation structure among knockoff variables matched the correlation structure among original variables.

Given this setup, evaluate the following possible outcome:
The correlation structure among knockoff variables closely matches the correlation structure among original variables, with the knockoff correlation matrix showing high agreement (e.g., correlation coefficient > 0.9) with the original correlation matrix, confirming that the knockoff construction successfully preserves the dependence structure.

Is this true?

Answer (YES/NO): YES